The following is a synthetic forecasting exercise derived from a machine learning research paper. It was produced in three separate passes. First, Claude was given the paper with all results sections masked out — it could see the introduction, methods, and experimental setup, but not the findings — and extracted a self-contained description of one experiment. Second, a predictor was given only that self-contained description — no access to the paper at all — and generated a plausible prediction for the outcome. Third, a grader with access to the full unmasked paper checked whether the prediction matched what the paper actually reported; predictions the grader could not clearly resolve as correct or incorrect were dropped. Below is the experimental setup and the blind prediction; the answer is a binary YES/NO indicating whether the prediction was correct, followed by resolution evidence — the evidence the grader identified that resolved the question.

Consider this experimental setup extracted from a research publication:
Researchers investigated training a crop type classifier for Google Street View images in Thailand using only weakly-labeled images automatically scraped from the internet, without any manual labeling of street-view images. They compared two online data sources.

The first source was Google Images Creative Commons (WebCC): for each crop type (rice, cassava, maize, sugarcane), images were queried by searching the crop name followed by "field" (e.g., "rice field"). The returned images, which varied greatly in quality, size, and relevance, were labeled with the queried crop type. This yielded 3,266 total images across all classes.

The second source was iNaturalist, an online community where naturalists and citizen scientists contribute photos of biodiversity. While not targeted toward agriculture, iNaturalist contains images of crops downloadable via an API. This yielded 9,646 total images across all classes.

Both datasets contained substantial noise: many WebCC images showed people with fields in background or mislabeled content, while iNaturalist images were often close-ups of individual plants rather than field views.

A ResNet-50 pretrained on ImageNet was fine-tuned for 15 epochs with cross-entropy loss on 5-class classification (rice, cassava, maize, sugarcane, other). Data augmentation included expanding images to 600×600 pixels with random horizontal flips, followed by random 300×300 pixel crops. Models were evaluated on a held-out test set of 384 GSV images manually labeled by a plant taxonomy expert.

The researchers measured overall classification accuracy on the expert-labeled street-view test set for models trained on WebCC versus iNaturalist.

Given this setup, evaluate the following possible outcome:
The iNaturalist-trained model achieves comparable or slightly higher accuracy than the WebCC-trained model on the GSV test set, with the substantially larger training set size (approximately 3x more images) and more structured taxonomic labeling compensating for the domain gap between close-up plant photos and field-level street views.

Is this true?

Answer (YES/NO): YES